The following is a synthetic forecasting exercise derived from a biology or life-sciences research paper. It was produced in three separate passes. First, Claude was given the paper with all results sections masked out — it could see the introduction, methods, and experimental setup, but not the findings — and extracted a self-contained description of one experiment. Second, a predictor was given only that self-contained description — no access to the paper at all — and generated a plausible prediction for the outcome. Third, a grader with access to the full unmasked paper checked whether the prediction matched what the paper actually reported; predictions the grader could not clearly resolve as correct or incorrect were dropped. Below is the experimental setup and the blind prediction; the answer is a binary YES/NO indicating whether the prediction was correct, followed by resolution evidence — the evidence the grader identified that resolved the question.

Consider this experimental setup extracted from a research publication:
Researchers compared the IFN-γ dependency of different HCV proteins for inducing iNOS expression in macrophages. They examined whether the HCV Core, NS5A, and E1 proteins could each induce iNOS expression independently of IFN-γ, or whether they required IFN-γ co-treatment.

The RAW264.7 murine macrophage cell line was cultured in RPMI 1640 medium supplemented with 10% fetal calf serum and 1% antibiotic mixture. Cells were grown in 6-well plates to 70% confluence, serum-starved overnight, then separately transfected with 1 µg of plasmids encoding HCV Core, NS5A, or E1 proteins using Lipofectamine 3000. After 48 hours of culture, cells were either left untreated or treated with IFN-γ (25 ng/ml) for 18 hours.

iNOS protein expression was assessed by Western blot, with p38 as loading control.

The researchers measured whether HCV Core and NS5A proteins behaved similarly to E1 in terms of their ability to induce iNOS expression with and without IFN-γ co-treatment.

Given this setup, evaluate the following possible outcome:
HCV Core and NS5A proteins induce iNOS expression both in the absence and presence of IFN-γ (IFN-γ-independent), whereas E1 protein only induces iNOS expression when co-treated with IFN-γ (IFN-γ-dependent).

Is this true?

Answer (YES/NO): NO